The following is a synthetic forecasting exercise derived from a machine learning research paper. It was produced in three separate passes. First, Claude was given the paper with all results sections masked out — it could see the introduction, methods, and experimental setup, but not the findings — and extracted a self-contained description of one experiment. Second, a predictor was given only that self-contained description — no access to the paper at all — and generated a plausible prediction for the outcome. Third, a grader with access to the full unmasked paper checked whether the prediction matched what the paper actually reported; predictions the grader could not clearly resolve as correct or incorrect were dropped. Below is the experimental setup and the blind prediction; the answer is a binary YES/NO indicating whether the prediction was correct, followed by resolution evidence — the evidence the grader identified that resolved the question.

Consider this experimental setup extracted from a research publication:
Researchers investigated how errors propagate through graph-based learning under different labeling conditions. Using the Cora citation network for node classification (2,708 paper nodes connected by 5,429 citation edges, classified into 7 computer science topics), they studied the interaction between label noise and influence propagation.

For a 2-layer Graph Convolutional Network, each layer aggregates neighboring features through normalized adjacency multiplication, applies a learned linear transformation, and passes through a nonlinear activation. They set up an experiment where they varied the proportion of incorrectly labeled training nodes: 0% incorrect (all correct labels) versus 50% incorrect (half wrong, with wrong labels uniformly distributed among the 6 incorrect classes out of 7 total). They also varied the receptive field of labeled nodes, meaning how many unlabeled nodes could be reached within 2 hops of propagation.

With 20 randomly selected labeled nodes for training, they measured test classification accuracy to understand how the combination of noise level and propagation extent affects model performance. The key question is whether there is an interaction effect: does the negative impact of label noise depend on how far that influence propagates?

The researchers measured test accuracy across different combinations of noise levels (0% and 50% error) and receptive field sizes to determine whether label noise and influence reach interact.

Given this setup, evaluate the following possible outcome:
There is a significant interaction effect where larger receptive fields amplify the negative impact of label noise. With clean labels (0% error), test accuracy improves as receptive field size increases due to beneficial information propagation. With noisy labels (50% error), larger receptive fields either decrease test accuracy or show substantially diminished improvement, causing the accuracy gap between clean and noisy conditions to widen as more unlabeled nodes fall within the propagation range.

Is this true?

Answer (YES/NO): YES